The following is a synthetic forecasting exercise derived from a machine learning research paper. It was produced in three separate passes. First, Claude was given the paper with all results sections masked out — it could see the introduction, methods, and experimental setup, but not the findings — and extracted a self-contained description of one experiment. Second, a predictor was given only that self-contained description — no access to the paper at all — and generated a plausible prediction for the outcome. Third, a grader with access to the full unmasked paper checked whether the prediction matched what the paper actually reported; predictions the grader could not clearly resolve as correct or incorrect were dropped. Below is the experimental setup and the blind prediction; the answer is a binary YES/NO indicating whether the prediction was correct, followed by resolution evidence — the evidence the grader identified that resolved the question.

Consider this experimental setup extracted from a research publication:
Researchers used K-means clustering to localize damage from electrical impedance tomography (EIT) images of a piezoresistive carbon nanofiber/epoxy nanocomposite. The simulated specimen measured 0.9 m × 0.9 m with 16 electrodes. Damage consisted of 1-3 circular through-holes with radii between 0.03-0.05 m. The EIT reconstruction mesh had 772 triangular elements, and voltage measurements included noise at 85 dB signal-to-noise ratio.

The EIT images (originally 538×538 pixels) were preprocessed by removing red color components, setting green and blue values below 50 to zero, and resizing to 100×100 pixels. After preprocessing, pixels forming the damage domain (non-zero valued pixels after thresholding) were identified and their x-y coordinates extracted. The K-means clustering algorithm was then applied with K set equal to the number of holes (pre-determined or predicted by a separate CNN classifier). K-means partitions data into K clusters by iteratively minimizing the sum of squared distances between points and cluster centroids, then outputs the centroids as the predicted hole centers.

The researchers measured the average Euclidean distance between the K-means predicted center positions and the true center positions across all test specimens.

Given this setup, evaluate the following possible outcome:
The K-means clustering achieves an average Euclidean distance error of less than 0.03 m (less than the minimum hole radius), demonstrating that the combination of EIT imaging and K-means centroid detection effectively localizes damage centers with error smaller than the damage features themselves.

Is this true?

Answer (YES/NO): YES